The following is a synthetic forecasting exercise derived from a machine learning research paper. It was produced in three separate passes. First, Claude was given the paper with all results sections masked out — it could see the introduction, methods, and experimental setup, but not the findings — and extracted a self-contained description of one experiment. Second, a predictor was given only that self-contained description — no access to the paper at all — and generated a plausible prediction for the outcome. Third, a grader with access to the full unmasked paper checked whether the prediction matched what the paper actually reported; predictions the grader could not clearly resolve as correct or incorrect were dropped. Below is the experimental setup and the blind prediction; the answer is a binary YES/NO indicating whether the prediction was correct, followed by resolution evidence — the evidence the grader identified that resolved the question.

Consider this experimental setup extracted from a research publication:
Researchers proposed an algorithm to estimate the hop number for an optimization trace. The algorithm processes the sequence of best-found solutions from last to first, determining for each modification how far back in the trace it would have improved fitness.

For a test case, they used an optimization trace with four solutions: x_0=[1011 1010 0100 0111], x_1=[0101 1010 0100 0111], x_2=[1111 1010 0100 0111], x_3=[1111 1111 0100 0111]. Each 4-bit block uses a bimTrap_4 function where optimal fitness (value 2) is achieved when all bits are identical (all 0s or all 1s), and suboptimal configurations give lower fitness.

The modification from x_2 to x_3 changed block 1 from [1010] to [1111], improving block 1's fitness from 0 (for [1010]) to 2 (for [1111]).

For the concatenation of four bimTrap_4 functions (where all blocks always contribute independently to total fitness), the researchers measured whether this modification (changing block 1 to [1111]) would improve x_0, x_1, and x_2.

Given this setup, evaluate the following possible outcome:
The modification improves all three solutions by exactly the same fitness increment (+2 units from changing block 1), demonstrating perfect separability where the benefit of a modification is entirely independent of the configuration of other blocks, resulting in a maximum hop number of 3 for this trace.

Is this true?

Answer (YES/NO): NO